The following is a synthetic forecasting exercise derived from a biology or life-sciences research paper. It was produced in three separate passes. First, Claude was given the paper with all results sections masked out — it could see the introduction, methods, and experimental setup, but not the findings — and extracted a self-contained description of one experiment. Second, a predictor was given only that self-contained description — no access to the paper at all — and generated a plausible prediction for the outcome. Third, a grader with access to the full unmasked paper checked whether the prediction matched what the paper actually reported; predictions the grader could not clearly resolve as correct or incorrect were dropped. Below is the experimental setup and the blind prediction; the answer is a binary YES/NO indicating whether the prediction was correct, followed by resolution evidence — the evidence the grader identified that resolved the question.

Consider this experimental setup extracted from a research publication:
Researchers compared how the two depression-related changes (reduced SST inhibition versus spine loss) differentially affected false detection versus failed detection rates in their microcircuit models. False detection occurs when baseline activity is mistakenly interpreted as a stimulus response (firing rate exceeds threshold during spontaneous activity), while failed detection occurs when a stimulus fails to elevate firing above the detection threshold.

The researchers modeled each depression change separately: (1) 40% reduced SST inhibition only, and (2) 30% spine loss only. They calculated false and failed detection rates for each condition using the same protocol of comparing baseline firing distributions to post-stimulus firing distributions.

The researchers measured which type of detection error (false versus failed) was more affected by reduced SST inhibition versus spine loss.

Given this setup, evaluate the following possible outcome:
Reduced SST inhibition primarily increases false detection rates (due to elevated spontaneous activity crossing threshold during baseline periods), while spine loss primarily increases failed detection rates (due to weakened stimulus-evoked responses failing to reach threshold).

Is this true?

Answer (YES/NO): NO